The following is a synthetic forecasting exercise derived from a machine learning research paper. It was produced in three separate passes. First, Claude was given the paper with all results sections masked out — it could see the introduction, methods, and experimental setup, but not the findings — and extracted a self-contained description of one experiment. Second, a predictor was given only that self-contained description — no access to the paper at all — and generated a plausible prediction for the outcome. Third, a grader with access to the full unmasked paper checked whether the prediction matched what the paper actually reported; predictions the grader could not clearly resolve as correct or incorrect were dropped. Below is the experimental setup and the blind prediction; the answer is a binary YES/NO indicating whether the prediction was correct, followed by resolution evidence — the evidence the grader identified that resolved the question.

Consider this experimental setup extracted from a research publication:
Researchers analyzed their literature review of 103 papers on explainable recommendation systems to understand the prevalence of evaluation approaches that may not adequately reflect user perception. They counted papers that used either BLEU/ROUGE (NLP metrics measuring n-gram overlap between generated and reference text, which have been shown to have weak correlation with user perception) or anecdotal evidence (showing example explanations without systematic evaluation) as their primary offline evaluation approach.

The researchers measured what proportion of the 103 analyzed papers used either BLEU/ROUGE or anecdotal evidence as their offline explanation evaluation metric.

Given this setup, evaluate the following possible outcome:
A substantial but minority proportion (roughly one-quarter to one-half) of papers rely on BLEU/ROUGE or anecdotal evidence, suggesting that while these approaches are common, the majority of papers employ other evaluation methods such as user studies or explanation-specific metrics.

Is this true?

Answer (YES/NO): NO